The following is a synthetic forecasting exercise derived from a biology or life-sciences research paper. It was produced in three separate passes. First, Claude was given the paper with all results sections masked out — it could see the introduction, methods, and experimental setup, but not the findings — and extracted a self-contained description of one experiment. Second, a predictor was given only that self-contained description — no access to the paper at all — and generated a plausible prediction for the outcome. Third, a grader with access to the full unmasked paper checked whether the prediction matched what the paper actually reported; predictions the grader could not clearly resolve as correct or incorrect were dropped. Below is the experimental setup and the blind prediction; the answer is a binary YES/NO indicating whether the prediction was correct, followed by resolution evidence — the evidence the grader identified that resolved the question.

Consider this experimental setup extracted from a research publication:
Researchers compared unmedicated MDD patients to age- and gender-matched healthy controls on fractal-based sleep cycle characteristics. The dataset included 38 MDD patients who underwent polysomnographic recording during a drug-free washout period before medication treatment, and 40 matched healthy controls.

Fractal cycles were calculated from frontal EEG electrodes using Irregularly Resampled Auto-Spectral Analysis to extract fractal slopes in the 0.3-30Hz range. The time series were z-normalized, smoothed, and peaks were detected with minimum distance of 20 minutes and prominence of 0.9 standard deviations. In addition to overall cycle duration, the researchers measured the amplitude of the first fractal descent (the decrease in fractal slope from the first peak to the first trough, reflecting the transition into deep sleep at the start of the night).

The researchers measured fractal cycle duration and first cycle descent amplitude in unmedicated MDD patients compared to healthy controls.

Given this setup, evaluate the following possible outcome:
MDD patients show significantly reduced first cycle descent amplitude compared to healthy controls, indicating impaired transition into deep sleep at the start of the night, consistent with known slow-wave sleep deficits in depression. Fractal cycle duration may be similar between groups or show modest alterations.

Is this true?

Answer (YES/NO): YES